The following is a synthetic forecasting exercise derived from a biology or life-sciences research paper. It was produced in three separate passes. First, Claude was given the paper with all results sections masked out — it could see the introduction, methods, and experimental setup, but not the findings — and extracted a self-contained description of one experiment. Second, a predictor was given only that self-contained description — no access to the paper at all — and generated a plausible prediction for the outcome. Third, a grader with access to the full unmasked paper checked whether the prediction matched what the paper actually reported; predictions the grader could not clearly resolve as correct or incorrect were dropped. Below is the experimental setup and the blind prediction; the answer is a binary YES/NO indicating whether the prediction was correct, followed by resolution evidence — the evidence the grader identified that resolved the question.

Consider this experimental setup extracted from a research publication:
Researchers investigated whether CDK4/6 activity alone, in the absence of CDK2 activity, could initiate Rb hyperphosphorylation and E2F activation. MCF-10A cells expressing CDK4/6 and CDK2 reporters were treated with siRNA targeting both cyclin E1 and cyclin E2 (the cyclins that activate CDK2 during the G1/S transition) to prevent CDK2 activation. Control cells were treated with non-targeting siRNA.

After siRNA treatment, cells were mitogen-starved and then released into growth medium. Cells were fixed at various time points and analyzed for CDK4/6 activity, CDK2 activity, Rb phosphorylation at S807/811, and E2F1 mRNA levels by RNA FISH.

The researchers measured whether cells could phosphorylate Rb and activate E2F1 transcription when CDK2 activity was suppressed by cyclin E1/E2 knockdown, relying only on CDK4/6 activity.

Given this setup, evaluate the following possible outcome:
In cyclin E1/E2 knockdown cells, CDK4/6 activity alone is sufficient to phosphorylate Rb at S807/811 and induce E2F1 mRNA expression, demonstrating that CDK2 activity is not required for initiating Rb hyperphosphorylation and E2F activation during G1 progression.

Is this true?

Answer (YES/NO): YES